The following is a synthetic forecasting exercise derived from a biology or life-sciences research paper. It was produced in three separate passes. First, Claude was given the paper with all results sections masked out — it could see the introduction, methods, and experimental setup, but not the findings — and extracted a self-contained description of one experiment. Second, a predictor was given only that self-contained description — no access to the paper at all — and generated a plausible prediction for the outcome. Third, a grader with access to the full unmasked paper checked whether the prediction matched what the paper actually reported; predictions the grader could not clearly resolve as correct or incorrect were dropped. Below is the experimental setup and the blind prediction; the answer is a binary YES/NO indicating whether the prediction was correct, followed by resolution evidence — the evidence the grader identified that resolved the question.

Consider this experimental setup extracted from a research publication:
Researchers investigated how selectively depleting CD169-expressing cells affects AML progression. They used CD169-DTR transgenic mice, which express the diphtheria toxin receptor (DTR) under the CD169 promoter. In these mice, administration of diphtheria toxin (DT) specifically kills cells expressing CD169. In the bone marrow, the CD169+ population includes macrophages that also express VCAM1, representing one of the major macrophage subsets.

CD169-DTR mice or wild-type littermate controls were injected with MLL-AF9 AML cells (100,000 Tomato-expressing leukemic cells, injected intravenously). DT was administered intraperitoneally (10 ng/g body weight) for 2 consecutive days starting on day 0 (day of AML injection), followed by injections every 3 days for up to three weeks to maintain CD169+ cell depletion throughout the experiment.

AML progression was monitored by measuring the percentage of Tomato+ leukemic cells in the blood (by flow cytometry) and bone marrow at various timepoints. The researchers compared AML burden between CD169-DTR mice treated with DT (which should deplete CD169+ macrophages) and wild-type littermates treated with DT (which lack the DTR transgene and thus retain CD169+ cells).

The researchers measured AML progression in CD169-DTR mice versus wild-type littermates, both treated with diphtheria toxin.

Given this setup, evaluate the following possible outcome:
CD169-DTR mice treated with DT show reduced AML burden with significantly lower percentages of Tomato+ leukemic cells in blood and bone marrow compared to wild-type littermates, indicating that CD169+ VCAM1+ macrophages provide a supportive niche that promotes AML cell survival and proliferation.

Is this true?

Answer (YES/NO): NO